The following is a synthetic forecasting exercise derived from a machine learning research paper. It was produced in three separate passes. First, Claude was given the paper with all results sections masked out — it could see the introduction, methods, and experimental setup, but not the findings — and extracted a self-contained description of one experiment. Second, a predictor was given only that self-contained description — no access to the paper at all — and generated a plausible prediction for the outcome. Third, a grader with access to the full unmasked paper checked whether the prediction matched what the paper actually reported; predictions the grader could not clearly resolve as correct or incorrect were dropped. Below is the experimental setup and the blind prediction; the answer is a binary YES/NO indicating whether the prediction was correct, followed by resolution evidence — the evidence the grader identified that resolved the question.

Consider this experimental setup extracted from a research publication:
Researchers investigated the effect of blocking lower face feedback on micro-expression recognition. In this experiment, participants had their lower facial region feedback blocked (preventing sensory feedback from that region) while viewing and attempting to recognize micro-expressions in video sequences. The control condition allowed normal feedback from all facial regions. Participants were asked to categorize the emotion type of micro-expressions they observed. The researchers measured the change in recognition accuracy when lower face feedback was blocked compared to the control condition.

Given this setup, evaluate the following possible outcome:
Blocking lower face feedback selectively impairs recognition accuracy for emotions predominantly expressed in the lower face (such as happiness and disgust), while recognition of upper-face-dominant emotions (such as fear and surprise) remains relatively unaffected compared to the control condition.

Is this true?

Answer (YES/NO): NO